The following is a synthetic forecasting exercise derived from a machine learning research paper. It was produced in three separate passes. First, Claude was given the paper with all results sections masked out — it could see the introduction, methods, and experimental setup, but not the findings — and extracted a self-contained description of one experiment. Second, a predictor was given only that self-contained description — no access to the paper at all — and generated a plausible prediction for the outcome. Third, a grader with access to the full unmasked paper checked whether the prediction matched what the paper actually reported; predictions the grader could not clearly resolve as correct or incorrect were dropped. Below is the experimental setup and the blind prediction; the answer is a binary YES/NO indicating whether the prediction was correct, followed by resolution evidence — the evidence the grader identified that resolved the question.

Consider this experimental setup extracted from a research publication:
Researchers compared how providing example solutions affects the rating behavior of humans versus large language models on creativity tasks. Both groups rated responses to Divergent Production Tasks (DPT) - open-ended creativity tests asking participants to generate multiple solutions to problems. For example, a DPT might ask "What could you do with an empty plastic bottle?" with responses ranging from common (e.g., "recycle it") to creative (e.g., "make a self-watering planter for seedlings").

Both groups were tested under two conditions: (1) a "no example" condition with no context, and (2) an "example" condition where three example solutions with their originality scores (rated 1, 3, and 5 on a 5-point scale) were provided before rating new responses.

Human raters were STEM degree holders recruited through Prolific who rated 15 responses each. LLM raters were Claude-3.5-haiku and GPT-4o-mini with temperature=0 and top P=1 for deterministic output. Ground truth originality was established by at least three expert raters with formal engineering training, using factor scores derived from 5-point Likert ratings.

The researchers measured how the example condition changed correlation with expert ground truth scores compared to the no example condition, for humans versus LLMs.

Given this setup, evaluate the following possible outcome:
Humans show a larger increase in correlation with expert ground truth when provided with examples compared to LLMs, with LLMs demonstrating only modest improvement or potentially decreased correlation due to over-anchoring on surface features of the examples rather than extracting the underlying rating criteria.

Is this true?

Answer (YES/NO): NO